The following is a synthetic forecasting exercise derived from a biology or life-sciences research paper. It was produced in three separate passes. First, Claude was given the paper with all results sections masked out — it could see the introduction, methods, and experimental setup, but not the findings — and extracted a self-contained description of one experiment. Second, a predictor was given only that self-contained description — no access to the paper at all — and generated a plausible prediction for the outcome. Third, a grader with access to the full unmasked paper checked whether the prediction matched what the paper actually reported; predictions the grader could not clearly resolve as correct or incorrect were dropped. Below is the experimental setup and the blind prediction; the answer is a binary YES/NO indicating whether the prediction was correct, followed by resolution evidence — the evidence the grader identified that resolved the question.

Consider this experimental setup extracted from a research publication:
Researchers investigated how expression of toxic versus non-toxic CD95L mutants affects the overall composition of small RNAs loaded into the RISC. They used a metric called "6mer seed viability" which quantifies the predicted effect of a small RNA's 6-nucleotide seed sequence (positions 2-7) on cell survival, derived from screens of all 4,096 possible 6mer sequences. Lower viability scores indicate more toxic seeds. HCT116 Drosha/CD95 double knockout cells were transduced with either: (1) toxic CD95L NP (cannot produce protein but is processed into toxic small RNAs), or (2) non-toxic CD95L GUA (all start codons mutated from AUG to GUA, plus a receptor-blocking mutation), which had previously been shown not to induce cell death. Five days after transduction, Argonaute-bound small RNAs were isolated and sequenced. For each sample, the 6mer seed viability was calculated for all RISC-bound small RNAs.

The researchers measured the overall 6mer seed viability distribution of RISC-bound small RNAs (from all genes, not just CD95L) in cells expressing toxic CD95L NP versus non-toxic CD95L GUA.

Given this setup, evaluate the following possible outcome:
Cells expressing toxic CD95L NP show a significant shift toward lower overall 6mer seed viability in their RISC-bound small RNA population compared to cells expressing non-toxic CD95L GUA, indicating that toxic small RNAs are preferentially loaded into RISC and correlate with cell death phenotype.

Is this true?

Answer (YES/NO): YES